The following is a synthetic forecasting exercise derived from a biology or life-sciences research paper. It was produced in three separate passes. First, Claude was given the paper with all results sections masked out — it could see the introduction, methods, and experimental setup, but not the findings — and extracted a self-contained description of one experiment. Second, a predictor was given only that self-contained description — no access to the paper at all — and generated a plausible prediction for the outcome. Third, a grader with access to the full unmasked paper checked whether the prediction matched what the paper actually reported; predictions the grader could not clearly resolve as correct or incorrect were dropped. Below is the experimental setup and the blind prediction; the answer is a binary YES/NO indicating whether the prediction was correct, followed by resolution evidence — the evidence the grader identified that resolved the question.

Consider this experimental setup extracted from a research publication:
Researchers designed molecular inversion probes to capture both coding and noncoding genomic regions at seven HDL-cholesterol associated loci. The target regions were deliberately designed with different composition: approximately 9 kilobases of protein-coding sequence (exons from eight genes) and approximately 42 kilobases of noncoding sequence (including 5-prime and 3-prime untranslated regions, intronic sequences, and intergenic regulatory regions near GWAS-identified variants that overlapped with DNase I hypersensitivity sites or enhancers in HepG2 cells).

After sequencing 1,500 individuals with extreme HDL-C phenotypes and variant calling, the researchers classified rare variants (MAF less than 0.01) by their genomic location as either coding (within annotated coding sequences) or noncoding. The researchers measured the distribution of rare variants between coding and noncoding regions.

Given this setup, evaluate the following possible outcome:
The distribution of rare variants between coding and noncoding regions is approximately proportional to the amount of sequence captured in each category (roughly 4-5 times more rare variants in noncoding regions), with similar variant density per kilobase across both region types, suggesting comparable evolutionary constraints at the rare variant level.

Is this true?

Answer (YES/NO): YES